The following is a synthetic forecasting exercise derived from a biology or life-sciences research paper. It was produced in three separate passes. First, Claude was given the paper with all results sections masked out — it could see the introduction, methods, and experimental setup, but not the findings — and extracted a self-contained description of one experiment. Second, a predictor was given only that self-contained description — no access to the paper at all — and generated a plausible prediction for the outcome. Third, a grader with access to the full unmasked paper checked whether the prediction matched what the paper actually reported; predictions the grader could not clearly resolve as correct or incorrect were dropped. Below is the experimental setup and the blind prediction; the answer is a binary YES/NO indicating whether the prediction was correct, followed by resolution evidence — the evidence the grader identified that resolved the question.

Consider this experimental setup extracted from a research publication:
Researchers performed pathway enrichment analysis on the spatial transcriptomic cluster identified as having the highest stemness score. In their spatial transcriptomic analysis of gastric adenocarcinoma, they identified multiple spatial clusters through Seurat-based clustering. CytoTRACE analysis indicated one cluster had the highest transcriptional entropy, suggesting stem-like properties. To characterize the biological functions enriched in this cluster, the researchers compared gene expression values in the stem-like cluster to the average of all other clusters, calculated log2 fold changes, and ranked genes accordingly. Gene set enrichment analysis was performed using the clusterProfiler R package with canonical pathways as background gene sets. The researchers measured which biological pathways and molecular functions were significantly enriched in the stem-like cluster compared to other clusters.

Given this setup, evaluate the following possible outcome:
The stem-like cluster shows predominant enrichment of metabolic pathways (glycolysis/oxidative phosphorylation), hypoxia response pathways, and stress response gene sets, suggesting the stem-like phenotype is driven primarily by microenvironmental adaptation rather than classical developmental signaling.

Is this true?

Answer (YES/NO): NO